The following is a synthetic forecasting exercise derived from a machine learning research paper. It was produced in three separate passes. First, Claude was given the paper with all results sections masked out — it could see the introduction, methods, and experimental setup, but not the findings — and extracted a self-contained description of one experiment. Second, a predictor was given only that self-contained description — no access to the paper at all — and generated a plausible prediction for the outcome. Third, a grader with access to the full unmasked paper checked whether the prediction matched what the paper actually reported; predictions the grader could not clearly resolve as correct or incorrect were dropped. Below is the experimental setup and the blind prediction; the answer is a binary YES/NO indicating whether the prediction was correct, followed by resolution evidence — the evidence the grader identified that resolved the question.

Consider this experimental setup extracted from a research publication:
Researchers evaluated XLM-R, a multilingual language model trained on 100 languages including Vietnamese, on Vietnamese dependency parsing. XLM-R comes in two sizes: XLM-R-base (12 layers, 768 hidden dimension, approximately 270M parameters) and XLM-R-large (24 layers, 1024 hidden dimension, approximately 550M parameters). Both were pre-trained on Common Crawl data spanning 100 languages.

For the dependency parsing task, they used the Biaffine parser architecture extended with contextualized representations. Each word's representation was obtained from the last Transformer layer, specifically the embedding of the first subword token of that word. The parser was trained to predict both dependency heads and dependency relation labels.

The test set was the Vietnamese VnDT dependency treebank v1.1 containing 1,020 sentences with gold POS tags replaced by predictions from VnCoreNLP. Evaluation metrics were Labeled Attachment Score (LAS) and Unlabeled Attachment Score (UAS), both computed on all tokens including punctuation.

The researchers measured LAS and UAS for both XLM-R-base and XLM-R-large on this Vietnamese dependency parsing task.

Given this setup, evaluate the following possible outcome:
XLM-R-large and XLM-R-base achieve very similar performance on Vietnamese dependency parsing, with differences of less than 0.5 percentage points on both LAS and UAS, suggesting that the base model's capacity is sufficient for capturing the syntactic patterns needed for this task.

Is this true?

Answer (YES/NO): NO